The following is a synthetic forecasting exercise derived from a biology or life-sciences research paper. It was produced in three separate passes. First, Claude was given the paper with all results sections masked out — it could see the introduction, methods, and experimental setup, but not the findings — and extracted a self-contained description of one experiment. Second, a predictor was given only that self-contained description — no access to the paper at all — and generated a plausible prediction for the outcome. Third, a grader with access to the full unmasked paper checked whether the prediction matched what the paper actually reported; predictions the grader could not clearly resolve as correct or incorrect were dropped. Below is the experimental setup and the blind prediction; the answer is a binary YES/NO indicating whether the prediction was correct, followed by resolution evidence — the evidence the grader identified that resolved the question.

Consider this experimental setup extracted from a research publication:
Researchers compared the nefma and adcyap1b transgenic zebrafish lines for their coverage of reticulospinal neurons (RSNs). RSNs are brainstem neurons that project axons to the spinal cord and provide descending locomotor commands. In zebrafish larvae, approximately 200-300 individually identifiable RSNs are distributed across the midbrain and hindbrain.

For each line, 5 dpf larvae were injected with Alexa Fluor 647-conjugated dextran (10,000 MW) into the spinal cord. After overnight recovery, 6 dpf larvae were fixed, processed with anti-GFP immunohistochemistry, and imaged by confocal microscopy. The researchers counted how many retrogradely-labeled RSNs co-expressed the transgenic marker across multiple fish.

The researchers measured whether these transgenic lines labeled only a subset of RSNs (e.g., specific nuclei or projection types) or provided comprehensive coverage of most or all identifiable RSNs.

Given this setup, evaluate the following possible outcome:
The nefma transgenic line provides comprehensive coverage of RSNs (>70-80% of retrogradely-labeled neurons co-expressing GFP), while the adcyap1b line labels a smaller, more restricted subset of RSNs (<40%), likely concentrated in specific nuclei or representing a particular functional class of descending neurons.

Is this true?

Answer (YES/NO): NO